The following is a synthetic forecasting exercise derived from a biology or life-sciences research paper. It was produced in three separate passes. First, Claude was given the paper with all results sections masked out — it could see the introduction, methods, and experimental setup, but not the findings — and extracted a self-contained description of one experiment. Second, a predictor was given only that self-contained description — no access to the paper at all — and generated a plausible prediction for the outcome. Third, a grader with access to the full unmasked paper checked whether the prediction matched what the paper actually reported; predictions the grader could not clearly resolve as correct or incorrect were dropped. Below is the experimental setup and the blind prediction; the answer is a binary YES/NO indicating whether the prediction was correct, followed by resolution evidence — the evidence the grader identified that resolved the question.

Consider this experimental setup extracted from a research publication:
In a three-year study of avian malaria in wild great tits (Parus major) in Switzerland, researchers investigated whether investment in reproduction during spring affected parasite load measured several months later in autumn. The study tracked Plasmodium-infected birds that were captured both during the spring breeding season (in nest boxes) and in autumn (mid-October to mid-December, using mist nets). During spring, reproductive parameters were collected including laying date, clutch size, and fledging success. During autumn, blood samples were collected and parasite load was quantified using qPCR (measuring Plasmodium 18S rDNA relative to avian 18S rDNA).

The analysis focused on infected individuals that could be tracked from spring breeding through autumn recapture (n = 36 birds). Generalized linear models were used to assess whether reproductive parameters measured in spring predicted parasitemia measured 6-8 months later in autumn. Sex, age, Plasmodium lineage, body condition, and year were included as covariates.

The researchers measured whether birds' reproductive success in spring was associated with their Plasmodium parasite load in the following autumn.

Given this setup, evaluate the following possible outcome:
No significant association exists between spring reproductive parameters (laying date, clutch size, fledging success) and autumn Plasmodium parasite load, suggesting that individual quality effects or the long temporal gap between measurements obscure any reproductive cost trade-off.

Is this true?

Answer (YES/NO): NO